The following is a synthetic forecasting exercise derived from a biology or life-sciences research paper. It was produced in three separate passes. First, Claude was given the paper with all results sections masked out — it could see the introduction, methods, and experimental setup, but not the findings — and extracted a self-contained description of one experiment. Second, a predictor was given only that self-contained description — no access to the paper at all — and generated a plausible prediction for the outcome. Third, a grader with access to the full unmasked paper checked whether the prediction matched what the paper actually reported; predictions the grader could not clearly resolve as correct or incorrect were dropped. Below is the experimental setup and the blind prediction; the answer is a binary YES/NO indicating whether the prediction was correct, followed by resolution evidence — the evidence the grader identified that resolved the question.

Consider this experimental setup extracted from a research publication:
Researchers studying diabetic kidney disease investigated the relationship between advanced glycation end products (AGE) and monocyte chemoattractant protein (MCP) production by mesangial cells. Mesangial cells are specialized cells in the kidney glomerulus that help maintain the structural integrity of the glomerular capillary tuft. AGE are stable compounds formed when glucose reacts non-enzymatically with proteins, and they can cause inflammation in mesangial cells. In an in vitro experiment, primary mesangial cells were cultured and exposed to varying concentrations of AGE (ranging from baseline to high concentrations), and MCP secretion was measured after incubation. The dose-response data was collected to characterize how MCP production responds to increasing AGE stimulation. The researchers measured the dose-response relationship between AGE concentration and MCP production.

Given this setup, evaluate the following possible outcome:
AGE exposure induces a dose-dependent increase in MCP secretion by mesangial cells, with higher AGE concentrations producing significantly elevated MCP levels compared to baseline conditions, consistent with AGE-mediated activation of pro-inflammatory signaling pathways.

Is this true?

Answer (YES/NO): YES